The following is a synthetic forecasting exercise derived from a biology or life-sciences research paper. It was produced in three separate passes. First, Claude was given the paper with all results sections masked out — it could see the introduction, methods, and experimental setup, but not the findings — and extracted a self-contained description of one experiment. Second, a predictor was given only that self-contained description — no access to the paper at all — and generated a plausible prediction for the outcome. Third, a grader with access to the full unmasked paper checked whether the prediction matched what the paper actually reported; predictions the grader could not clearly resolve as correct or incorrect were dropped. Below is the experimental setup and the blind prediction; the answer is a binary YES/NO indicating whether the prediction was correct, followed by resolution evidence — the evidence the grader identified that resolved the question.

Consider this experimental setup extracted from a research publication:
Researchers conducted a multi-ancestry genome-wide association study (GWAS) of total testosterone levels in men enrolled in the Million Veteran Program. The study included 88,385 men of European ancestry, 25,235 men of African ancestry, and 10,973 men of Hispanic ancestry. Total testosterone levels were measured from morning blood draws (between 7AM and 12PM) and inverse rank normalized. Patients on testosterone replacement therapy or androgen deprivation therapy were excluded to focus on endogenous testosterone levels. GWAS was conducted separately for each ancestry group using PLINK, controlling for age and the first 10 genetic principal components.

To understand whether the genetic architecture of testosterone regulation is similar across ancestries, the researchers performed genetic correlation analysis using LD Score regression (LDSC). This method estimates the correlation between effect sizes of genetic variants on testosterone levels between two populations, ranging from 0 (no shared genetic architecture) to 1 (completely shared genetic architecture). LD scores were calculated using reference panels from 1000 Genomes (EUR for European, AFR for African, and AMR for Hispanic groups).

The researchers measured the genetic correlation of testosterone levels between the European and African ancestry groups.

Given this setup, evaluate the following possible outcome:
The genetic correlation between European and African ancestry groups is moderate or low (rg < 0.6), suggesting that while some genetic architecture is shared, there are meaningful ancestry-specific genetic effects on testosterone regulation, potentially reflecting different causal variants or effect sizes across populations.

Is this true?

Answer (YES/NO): YES